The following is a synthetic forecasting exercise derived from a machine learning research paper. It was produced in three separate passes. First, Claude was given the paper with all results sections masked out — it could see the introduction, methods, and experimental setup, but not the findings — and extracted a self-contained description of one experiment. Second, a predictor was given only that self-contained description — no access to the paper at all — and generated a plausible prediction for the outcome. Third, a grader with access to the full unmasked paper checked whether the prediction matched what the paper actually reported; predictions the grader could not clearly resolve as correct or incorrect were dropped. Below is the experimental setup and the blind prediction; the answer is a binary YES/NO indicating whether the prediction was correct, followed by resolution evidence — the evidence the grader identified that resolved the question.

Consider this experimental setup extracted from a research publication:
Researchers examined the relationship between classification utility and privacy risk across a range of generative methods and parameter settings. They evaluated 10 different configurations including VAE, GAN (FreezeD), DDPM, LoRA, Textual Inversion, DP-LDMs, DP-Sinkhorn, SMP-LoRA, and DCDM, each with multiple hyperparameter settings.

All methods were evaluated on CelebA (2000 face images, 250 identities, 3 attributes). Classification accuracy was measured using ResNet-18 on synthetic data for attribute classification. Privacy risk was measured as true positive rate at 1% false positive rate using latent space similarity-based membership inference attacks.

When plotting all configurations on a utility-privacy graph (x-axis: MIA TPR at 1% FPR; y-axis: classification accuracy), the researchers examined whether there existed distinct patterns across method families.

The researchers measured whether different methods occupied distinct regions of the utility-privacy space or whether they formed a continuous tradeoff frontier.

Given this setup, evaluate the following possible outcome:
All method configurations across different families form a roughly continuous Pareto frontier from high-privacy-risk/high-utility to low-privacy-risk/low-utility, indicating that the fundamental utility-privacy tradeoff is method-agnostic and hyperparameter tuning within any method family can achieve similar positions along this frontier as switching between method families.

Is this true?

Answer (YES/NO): NO